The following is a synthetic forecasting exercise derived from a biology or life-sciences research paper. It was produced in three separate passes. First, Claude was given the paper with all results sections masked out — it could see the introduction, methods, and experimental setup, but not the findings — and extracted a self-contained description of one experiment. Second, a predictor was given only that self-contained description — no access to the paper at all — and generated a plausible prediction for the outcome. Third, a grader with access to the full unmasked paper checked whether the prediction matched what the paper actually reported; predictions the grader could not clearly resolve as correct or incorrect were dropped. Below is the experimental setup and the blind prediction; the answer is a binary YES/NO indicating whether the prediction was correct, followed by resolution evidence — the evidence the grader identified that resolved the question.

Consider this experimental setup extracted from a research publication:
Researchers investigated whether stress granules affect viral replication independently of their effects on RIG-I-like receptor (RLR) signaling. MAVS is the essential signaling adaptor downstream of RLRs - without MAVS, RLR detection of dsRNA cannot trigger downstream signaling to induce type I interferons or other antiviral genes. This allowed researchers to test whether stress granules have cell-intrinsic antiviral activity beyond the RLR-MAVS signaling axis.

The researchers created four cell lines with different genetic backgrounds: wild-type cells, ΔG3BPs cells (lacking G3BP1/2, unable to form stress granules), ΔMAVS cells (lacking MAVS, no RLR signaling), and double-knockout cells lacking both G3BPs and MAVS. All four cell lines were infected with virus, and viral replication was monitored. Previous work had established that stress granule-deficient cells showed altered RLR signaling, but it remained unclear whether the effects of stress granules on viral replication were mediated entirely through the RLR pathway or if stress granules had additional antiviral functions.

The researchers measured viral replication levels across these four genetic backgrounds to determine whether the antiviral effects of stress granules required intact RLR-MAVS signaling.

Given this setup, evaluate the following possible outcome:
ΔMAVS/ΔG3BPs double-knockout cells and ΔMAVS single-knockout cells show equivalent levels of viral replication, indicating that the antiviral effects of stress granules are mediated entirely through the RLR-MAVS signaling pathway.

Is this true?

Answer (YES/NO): NO